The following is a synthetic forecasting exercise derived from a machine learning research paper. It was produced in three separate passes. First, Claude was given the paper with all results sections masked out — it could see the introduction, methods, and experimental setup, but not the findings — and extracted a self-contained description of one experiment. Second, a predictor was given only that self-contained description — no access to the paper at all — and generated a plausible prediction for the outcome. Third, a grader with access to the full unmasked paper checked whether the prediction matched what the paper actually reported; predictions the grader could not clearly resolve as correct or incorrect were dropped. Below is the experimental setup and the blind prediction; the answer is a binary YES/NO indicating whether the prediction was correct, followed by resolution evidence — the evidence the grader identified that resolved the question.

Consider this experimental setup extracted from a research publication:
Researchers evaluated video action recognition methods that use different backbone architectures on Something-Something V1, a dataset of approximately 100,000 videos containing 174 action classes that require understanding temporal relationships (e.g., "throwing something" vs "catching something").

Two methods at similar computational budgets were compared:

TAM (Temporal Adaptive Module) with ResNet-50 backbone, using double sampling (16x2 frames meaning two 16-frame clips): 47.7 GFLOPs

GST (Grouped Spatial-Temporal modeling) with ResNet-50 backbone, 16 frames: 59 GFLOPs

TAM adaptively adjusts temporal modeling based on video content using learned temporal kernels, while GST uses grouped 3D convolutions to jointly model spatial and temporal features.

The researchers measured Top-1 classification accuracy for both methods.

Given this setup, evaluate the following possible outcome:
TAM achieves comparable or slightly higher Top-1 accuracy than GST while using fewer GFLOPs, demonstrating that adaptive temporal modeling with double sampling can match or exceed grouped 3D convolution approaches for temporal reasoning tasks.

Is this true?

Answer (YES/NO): NO